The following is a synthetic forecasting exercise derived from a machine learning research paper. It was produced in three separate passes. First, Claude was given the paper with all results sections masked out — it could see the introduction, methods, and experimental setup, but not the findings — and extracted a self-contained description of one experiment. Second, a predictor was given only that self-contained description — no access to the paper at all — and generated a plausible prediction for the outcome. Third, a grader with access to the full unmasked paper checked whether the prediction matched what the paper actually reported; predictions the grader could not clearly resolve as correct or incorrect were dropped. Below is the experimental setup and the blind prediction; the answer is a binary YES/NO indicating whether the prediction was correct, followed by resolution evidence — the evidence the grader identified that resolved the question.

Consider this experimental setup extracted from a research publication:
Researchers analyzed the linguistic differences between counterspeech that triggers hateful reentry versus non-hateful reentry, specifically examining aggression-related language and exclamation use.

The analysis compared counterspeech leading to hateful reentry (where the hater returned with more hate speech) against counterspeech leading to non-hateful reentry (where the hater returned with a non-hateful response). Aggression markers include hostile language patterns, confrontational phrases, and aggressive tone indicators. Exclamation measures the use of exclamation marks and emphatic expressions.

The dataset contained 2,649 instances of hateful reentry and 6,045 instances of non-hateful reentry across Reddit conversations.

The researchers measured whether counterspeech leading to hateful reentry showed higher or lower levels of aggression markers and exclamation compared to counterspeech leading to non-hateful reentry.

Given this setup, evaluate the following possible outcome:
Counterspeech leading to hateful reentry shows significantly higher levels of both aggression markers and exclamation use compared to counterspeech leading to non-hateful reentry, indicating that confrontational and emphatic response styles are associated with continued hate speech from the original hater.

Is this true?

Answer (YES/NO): YES